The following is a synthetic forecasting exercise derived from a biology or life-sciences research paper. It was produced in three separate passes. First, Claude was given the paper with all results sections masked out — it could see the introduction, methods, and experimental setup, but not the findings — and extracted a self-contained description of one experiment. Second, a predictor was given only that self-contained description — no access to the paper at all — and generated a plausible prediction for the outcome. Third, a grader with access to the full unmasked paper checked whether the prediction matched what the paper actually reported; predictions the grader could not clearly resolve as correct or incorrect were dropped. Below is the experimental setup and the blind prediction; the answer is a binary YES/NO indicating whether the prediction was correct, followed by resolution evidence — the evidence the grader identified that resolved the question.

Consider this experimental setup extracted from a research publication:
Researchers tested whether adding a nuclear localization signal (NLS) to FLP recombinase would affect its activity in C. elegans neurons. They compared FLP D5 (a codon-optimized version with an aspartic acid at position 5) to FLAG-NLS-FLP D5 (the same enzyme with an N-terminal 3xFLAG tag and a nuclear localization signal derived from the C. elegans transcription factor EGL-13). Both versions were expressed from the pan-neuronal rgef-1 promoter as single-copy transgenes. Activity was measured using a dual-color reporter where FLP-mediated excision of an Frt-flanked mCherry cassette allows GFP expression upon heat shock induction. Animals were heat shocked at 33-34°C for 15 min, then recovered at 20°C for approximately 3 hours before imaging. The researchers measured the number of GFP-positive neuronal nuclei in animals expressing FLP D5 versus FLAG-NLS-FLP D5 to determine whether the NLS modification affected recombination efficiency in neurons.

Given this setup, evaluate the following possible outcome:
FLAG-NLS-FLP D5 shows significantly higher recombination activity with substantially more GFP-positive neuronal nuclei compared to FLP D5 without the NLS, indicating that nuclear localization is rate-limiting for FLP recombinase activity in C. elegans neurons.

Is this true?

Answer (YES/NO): NO